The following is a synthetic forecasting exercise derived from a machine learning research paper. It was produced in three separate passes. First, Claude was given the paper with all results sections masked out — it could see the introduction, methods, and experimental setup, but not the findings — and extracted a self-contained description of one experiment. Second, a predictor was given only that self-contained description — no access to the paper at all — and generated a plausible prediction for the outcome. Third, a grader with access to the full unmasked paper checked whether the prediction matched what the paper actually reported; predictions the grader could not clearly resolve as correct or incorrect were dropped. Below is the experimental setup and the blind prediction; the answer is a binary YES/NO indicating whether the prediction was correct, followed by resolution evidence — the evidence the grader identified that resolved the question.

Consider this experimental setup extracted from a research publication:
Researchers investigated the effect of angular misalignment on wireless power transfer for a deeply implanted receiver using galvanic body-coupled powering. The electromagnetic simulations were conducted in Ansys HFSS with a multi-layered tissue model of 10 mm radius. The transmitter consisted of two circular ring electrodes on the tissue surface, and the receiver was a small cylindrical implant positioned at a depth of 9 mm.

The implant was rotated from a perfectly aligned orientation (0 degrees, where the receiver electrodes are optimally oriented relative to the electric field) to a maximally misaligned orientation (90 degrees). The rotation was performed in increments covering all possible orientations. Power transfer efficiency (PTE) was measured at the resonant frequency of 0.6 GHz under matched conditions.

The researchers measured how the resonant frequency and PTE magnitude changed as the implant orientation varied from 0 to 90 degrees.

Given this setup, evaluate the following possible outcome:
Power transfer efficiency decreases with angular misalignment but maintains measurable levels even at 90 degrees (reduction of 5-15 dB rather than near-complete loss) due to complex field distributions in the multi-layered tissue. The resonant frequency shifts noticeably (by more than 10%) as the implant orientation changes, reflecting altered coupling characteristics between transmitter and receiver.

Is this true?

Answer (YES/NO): NO